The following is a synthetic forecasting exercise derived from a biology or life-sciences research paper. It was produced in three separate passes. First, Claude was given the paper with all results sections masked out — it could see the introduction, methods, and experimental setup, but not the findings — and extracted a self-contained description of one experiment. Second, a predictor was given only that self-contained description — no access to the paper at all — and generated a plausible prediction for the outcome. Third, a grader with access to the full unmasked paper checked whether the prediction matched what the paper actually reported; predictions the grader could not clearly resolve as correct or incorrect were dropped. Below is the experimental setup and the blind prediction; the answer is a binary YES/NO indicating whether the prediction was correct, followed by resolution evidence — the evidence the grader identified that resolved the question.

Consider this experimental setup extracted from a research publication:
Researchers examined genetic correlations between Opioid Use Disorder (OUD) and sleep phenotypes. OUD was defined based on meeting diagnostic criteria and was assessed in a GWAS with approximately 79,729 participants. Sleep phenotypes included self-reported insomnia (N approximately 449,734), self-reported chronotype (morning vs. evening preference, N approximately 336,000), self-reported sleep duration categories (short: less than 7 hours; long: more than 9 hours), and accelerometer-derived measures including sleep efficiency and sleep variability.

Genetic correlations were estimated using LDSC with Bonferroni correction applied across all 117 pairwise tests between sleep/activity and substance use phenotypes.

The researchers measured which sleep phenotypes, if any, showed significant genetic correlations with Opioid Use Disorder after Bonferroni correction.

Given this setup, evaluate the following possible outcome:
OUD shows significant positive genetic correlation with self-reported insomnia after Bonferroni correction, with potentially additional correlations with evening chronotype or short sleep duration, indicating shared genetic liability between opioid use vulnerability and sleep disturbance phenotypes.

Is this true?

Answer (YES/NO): YES